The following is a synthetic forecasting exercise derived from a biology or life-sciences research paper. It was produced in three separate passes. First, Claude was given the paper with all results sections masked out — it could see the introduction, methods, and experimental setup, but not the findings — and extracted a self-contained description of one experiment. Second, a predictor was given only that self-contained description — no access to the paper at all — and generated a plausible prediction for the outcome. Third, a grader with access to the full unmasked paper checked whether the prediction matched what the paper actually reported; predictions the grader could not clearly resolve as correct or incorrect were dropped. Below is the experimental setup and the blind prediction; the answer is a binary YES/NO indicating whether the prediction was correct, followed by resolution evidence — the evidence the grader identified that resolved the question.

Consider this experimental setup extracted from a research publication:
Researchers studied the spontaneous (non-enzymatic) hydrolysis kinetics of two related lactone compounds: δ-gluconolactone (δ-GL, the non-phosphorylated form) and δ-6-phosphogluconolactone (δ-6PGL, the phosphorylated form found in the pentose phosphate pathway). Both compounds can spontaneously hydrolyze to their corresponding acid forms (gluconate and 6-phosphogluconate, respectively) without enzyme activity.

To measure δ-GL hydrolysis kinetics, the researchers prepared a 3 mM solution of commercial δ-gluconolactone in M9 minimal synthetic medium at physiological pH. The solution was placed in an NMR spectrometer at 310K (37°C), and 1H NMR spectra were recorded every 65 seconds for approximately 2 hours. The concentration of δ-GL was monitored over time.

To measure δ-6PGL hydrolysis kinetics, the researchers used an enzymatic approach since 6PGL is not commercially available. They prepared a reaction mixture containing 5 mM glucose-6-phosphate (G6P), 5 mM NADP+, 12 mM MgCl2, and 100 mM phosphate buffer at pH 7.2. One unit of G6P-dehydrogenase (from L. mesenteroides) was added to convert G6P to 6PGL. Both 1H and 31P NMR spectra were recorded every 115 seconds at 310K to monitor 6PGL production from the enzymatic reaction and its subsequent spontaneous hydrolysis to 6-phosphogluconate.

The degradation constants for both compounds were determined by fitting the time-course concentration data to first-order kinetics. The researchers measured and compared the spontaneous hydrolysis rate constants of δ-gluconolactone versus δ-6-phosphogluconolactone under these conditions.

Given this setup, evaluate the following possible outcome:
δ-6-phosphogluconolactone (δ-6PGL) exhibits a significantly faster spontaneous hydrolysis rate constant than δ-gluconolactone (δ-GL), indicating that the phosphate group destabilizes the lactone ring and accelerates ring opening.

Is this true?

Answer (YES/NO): NO